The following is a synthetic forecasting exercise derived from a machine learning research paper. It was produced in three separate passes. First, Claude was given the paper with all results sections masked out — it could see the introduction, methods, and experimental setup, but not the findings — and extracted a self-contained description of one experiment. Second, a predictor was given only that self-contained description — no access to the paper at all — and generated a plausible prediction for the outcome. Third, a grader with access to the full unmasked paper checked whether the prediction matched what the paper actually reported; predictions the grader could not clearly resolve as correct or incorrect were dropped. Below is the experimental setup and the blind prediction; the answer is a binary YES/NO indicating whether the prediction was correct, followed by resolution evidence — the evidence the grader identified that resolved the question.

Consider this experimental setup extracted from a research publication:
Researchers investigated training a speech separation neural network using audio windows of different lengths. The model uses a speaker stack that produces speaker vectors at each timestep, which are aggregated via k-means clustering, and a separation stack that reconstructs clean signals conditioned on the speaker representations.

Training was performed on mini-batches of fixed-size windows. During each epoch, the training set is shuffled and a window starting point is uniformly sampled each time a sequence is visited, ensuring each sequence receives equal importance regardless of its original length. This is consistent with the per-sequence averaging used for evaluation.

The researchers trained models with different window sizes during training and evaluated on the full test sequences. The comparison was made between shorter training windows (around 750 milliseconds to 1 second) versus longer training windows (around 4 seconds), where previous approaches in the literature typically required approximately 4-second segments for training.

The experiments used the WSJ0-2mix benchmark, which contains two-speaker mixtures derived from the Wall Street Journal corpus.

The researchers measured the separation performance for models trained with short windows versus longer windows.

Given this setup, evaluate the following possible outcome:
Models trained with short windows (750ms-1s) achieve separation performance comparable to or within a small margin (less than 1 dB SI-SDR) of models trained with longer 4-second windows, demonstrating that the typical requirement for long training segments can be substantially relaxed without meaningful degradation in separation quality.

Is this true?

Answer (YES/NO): YES